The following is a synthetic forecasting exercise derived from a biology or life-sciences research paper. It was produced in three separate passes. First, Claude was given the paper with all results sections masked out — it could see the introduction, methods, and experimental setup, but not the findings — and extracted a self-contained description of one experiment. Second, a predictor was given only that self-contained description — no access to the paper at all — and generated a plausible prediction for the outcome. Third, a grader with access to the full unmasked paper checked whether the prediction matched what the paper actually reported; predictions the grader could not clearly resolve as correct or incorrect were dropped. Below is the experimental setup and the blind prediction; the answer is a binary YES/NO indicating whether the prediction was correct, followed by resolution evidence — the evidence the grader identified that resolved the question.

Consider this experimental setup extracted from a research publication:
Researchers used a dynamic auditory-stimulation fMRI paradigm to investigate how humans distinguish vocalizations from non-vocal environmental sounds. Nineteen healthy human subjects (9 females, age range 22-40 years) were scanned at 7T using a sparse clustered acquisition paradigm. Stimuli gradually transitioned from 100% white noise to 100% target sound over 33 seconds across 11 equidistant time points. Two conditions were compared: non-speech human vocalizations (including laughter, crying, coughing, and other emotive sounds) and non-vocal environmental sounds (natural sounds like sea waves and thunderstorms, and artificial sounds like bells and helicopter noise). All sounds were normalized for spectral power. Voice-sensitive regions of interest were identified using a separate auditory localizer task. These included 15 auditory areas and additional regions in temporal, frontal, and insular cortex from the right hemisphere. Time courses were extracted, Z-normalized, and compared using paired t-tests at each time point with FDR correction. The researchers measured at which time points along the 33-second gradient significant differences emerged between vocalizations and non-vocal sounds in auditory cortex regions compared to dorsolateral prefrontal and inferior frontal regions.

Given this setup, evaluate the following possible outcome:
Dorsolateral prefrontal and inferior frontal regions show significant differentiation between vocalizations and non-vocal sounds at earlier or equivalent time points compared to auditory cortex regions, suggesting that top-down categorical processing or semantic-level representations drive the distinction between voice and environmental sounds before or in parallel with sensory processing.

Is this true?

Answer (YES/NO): NO